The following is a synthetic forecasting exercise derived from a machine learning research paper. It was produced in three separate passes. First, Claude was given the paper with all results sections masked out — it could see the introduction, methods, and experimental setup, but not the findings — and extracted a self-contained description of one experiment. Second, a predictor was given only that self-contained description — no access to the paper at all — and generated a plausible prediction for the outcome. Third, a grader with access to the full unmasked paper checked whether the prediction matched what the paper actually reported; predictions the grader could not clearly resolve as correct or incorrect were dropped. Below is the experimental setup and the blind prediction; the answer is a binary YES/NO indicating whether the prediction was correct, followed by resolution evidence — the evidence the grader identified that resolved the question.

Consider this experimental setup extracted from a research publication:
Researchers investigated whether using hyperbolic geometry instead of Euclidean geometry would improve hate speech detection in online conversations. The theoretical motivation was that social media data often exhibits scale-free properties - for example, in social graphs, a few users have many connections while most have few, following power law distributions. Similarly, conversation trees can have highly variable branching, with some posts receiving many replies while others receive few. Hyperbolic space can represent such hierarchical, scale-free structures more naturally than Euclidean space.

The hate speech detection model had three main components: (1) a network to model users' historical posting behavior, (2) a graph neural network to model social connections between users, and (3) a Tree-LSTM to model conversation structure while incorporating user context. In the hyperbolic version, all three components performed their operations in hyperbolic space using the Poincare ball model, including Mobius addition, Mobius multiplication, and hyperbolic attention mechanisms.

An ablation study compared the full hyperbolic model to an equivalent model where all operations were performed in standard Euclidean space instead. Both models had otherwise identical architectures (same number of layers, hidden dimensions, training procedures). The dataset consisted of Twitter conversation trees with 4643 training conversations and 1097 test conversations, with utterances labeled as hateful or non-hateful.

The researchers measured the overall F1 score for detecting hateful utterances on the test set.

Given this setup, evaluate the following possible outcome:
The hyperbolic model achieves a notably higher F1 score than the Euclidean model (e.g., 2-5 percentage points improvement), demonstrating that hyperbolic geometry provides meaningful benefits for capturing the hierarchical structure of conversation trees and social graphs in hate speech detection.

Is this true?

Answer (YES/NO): YES